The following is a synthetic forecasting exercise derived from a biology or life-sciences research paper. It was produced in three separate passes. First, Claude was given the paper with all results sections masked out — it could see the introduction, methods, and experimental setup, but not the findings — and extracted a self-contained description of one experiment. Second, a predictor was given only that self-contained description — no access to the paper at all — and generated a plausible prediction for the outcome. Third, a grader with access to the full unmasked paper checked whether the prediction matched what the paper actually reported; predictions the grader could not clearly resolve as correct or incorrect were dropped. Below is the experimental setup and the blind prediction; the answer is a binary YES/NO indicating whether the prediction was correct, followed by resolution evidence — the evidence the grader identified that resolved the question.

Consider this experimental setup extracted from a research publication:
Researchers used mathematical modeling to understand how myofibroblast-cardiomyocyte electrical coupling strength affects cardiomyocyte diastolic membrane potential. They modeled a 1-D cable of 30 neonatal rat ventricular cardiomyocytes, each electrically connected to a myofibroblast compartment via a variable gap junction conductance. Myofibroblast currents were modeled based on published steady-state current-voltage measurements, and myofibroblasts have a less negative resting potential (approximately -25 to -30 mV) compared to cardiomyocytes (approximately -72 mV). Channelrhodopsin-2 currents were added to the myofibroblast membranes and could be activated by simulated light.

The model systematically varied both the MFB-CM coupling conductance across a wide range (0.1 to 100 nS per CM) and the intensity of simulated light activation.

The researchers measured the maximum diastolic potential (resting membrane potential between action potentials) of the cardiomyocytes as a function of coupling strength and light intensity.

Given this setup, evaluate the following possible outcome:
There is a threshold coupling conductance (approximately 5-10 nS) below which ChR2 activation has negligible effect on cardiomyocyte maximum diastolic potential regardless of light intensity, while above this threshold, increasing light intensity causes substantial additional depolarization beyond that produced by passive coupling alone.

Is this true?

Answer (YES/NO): NO